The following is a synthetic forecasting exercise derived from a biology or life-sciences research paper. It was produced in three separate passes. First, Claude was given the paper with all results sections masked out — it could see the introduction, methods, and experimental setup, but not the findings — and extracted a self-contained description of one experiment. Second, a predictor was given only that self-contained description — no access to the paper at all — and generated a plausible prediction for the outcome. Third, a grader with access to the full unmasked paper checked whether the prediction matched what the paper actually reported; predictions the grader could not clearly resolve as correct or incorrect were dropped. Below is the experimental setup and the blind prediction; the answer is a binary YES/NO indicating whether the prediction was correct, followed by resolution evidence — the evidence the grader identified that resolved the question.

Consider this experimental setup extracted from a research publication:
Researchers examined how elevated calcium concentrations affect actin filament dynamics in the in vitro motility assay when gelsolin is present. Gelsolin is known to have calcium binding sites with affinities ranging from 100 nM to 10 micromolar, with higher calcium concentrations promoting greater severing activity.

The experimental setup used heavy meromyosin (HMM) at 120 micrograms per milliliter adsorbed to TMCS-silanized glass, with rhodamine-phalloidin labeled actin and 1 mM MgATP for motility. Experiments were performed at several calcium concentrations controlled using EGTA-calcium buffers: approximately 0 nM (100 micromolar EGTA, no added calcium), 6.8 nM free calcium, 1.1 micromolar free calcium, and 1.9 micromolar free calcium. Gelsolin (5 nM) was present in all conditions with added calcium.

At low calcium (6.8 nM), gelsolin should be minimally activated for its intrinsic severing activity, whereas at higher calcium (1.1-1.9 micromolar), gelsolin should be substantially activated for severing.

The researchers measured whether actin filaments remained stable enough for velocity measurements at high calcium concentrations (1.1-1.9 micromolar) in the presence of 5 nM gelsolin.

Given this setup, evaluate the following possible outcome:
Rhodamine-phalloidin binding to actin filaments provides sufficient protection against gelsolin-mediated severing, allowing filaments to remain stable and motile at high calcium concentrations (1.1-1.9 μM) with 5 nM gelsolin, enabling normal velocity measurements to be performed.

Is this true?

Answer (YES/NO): NO